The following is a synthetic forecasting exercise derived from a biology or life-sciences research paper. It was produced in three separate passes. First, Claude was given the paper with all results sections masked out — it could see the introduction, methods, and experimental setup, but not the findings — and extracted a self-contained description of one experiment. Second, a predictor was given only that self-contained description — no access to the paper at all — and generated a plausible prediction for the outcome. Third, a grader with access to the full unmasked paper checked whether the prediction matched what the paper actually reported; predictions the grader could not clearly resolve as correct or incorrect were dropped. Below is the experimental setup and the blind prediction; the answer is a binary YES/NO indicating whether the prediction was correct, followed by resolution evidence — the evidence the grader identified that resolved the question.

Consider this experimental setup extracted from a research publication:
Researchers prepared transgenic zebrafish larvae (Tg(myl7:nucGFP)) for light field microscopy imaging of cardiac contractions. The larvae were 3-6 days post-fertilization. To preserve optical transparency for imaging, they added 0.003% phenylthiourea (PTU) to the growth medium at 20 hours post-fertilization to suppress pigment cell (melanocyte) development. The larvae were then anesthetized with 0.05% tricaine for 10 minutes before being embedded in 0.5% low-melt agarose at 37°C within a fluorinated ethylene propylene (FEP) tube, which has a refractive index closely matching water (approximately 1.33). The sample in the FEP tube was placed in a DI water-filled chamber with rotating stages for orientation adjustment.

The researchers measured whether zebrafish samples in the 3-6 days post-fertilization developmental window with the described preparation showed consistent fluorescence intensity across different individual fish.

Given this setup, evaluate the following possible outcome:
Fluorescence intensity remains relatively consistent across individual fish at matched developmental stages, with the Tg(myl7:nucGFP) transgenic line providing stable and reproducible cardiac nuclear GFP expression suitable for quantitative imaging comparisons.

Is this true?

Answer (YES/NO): NO